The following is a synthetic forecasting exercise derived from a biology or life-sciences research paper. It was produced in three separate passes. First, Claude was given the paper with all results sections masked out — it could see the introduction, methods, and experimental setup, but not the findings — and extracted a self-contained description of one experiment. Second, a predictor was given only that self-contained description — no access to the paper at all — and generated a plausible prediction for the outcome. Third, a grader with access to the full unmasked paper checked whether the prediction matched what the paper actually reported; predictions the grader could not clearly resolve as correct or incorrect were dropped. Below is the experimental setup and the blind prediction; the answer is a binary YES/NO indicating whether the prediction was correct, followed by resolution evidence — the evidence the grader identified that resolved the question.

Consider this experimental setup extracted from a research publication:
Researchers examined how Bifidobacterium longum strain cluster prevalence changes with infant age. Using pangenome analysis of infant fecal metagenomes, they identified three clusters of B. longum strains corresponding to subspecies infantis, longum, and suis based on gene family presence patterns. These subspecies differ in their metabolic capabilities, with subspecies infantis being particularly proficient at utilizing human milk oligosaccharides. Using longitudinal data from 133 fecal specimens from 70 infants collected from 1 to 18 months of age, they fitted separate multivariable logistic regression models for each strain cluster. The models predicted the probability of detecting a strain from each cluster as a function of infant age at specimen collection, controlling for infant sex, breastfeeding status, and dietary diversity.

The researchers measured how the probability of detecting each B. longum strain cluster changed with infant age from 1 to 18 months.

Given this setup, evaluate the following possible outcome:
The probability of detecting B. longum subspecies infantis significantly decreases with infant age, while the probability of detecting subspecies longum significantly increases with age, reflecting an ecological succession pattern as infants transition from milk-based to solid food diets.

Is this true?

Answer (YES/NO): NO